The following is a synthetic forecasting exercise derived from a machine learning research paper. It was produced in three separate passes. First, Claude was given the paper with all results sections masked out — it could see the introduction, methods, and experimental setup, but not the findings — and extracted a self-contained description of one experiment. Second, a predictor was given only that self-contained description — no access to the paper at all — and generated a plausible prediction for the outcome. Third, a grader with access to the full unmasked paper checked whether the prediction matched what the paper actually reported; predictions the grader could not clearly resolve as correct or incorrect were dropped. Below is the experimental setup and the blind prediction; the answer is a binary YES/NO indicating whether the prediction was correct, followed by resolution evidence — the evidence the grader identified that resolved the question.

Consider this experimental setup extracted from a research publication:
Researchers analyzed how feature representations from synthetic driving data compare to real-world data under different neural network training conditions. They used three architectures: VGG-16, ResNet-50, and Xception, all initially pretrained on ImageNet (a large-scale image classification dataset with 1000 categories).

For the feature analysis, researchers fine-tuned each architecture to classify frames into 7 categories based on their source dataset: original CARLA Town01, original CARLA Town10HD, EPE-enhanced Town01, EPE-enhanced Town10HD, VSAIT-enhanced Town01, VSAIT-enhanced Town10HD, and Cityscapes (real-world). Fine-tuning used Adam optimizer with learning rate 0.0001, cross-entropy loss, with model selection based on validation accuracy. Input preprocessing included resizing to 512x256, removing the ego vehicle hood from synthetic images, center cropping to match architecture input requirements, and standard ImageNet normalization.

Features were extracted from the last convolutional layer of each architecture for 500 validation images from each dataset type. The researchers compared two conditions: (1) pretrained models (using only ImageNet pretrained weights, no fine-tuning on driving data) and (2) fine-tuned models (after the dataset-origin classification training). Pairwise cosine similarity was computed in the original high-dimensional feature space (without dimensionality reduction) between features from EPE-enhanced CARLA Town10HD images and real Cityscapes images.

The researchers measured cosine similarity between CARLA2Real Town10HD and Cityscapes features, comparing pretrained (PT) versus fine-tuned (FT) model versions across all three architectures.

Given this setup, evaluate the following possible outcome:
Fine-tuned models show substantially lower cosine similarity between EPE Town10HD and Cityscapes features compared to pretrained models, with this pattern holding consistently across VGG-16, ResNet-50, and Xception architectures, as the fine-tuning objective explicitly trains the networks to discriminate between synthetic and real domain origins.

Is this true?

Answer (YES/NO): NO